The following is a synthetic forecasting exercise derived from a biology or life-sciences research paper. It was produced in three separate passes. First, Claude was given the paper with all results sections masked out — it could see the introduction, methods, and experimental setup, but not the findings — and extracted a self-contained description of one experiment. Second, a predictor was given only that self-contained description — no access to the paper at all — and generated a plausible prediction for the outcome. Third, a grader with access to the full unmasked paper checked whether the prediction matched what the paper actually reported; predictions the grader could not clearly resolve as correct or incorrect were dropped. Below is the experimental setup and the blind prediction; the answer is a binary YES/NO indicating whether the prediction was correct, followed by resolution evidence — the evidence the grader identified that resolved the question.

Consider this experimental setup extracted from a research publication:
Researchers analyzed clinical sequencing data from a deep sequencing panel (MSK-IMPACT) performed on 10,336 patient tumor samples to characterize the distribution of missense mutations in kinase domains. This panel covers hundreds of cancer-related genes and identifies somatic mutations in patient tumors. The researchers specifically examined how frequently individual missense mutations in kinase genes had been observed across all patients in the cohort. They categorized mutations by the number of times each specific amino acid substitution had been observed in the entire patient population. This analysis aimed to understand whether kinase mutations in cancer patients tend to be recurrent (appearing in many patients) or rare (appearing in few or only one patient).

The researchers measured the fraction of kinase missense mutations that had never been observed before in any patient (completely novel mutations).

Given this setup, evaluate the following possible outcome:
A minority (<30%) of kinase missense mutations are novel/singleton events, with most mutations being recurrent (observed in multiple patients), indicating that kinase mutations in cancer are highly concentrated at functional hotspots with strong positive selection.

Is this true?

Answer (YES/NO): NO